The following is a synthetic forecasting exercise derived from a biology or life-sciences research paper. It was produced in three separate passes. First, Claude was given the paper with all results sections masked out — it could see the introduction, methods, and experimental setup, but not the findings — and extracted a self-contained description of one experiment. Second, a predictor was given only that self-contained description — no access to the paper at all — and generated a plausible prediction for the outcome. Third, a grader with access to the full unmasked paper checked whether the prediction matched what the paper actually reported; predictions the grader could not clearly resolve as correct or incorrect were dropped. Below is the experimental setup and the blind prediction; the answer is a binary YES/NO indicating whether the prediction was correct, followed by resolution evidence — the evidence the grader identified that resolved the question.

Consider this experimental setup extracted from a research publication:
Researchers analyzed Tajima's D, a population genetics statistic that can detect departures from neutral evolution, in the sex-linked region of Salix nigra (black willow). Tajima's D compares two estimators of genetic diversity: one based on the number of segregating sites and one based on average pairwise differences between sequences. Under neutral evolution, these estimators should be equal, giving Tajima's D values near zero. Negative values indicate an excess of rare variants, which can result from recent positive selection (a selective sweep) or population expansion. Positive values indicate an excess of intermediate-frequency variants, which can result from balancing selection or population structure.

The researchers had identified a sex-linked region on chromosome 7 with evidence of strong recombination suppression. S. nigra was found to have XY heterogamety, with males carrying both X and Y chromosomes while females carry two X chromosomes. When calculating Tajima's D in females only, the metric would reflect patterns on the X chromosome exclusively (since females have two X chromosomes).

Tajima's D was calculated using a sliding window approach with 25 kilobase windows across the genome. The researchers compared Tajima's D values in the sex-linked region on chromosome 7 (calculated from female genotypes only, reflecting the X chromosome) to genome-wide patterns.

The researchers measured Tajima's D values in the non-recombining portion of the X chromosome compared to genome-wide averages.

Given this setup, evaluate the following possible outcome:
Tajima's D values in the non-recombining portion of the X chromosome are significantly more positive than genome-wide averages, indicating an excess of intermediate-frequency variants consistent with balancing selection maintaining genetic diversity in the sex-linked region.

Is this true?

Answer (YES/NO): NO